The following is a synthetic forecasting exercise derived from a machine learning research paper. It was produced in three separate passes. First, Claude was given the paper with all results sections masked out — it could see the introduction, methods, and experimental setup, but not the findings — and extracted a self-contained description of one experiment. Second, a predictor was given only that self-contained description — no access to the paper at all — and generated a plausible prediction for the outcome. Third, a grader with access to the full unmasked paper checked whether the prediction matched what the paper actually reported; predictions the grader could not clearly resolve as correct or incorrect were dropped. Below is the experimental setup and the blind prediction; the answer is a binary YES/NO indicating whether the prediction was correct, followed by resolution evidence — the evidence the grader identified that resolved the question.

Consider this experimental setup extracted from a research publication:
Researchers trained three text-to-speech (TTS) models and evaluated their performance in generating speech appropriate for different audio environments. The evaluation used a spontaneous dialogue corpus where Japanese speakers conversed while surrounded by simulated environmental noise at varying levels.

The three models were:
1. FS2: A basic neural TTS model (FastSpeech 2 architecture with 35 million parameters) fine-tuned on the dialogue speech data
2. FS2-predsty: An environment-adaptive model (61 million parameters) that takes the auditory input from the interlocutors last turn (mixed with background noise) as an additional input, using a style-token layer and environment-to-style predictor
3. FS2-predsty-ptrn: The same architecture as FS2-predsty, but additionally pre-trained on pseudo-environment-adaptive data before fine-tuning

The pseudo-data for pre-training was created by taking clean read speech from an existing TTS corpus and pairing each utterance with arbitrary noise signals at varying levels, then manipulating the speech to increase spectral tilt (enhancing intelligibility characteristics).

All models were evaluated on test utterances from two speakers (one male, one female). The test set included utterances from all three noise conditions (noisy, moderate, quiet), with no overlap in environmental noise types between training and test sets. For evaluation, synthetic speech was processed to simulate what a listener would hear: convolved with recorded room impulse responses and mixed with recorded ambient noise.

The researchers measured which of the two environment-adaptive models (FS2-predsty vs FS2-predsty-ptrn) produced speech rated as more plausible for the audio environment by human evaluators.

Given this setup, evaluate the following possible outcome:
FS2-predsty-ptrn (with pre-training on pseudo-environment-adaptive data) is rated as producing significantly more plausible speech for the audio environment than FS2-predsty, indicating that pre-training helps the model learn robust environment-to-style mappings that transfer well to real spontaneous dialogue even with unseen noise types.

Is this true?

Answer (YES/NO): NO